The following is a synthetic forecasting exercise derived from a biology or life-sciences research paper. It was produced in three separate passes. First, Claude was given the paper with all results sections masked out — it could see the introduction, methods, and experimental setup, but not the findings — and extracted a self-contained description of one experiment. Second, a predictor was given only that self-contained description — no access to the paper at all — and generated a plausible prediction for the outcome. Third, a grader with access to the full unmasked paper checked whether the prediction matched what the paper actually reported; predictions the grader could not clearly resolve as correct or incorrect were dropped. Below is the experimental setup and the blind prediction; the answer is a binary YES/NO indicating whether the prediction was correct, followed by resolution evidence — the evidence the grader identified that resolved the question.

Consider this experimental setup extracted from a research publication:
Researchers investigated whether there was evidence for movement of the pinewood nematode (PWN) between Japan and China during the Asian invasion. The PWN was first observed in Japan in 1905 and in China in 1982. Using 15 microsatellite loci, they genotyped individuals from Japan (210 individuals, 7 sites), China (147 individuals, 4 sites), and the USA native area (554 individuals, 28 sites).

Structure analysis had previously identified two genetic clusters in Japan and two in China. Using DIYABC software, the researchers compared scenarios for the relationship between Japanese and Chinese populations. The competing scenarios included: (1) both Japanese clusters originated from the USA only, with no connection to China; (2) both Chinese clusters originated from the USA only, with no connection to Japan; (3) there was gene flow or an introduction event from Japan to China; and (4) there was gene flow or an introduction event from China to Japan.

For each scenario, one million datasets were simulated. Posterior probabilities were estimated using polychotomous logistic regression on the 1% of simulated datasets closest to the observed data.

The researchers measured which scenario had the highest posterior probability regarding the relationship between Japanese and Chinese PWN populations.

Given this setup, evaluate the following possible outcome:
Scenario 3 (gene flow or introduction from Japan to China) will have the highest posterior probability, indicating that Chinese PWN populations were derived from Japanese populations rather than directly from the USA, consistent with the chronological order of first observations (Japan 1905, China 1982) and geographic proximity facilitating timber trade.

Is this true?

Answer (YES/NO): NO